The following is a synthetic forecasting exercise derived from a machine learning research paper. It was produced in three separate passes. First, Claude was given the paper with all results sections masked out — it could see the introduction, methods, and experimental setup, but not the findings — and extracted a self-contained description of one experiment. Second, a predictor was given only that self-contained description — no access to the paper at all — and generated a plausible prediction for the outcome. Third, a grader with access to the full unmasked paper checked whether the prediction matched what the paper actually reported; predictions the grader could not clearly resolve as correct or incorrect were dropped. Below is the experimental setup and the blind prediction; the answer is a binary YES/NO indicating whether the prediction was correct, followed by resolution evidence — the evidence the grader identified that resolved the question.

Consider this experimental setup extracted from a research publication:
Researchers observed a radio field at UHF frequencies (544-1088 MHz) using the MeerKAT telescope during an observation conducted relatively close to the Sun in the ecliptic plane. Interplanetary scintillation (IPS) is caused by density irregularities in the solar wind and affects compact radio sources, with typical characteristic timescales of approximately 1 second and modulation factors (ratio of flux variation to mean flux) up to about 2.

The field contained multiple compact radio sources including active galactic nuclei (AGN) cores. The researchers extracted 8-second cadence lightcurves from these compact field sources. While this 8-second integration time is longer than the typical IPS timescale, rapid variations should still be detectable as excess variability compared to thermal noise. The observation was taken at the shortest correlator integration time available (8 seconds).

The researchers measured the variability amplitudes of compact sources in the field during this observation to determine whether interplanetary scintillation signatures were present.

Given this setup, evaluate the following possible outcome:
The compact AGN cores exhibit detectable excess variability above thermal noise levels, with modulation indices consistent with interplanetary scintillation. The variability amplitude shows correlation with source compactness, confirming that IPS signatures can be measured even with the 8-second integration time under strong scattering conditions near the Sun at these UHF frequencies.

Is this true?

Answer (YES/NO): NO